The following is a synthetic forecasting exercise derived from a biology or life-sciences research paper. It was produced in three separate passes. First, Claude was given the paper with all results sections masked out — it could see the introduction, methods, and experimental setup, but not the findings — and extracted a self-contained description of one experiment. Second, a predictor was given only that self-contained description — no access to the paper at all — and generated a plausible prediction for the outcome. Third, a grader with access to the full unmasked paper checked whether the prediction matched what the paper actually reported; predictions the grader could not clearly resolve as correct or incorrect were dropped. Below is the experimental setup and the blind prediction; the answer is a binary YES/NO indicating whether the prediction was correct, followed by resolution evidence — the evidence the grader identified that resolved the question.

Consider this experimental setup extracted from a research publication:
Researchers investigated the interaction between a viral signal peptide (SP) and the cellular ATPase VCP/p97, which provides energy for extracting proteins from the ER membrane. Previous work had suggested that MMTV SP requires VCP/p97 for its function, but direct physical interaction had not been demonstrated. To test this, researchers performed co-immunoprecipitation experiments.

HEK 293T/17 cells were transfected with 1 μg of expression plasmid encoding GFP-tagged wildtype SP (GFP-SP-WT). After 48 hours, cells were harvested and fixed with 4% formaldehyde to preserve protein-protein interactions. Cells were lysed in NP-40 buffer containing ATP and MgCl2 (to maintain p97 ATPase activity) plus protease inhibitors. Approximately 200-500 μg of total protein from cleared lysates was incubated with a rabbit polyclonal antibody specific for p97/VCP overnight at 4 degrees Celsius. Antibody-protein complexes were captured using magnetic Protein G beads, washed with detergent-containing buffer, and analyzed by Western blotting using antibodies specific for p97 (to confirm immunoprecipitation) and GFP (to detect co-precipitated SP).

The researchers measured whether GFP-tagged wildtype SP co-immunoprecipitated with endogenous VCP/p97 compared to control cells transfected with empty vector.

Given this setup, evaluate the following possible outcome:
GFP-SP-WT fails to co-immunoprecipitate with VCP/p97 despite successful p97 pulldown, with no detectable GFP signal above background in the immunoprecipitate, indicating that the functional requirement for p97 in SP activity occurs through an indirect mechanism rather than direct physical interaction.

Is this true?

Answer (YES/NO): NO